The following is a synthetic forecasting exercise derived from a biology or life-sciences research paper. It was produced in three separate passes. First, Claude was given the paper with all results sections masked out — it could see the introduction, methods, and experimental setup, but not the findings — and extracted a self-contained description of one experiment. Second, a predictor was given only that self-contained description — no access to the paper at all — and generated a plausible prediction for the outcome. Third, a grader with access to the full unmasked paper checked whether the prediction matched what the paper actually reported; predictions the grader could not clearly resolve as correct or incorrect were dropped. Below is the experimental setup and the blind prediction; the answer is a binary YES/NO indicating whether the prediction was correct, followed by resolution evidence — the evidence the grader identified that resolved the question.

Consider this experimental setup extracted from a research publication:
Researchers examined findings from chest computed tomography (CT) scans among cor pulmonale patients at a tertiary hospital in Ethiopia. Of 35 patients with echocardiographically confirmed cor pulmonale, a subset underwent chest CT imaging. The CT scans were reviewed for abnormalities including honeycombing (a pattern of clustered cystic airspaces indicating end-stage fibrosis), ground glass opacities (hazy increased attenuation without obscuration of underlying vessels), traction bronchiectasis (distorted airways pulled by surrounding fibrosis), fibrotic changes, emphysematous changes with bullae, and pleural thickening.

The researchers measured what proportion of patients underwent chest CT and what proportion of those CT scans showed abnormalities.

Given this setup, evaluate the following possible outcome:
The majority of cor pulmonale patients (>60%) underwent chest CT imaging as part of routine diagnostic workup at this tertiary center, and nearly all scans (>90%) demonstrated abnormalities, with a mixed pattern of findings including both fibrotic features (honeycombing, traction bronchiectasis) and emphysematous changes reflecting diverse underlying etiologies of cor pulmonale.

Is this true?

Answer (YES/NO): NO